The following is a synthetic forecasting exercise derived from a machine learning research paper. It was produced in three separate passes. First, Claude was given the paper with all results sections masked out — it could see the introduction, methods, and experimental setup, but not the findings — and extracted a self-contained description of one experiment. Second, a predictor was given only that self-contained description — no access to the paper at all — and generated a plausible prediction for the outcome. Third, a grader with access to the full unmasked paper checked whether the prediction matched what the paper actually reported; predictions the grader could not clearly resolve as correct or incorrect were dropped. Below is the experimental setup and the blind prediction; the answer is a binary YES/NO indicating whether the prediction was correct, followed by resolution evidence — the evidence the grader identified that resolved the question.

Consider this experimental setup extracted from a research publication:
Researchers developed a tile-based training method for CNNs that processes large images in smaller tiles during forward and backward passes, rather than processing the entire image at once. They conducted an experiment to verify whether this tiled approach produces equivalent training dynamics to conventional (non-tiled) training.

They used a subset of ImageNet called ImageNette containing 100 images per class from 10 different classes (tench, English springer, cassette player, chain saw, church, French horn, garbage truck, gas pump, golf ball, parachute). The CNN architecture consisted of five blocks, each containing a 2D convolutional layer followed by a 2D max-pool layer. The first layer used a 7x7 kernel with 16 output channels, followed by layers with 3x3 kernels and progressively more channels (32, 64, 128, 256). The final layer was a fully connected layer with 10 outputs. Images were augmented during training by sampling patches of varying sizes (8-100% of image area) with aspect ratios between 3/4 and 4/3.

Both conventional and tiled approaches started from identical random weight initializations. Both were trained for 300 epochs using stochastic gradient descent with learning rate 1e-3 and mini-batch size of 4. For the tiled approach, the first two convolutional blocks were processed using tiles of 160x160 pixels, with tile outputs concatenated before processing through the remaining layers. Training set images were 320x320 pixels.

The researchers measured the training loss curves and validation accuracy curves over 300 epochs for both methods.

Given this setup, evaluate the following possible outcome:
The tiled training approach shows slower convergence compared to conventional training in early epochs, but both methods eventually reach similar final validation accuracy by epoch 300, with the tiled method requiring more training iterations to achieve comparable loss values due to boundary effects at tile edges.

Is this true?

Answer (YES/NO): NO